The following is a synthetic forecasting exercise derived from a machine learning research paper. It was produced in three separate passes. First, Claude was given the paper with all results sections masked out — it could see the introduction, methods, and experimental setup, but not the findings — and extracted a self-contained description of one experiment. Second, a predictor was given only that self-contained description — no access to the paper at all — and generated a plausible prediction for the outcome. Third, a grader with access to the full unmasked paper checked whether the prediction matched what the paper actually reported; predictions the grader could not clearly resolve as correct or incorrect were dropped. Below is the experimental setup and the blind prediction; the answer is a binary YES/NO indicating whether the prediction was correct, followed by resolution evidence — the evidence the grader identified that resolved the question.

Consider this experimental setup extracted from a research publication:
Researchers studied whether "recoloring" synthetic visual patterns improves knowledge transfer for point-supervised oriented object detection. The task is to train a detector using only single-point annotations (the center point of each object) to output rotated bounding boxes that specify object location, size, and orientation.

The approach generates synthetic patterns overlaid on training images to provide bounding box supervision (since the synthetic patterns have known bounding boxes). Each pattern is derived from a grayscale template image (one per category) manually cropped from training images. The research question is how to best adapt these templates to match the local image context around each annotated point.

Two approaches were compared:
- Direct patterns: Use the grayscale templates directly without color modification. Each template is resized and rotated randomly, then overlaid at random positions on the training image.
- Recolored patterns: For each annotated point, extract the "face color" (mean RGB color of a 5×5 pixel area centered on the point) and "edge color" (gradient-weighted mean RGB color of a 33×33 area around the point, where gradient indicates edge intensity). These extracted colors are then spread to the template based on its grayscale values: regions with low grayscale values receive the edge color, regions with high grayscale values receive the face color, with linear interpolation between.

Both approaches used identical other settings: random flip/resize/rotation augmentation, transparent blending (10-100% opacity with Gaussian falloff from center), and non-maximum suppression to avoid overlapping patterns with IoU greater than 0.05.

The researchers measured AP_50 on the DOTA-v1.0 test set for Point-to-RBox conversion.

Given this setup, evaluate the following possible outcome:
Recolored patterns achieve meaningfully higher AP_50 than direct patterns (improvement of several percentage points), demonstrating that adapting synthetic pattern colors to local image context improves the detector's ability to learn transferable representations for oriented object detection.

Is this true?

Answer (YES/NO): YES